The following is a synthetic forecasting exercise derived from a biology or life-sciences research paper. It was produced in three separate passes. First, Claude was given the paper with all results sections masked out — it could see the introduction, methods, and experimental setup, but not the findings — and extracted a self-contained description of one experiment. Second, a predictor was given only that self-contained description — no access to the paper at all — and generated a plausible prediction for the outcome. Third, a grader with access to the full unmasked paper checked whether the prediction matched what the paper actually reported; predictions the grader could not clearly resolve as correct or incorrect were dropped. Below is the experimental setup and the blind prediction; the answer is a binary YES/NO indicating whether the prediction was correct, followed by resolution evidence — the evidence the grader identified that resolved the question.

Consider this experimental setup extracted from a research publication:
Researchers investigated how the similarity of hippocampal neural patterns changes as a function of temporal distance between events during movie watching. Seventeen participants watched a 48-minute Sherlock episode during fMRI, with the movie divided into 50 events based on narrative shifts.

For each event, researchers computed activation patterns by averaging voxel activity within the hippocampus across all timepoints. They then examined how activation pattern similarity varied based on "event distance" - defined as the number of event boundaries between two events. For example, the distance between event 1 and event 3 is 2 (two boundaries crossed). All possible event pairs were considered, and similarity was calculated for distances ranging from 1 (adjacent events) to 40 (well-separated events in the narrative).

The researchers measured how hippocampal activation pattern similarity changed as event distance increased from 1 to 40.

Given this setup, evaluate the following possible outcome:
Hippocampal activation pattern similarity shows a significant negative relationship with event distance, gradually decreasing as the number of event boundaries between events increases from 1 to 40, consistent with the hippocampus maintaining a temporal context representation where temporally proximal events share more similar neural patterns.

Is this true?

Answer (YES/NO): NO